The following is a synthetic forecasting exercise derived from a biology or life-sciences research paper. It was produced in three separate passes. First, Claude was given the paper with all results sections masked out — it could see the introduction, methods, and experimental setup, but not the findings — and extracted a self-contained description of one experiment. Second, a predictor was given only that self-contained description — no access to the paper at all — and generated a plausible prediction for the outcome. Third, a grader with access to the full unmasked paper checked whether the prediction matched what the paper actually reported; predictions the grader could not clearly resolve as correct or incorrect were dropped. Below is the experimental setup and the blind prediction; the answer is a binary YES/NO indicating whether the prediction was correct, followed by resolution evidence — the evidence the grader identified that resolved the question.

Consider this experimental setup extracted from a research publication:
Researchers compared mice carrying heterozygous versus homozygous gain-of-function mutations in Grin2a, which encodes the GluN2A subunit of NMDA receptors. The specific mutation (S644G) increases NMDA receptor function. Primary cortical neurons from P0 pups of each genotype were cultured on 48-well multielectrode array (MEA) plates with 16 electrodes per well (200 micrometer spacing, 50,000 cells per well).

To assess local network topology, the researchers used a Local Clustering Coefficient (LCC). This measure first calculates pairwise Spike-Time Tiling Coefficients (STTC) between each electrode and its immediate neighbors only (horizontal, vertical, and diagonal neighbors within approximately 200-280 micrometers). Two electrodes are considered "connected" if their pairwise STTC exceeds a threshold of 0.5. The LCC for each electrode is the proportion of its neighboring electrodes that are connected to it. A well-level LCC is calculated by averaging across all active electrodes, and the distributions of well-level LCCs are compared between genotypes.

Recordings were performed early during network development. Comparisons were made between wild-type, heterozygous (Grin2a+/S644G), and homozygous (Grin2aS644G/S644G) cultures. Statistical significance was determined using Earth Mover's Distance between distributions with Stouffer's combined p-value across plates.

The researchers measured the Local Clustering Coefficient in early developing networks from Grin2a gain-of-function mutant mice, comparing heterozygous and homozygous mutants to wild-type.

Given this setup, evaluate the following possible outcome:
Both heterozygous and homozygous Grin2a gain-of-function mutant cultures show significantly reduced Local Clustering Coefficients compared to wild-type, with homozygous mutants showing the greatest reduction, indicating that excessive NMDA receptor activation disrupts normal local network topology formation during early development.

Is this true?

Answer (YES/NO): NO